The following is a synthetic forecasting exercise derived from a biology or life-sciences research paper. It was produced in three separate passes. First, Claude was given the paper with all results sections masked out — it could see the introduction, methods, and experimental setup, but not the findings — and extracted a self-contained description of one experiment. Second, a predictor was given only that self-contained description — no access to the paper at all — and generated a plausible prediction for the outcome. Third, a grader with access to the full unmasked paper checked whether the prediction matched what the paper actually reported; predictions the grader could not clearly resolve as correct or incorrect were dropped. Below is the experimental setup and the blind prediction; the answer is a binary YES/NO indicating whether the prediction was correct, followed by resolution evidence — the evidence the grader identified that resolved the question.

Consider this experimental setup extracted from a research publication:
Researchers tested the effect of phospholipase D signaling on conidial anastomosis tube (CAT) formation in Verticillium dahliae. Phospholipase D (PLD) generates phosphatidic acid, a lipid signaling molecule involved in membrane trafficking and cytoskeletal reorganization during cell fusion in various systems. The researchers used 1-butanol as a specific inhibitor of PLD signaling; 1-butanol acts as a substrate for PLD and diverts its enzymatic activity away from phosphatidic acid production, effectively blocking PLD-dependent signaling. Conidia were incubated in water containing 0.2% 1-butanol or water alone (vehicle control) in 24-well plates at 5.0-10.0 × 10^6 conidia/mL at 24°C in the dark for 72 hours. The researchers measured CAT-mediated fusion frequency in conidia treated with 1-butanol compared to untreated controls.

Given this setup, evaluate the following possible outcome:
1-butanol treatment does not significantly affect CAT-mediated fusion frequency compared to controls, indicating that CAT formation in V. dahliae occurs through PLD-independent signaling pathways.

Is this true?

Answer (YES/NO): NO